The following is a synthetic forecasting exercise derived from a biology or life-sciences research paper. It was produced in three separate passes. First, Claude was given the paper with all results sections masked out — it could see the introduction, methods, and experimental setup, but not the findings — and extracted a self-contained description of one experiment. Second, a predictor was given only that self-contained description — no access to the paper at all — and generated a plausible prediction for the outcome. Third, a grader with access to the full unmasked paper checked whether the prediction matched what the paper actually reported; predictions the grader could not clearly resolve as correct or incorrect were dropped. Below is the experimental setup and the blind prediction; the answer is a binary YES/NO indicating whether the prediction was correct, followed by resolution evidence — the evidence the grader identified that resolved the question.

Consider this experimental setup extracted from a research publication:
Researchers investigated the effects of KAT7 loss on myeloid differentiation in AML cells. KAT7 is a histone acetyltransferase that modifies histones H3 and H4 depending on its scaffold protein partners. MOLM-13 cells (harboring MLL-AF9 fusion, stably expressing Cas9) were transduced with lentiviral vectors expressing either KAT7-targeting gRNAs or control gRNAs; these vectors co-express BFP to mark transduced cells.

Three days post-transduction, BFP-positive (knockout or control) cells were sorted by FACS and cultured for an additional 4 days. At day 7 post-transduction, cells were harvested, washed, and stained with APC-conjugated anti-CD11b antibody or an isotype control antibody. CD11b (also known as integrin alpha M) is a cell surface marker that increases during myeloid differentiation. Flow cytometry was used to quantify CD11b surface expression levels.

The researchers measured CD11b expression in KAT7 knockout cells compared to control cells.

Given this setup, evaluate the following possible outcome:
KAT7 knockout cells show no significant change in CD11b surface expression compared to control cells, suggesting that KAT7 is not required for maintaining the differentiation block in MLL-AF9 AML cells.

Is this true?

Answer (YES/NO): NO